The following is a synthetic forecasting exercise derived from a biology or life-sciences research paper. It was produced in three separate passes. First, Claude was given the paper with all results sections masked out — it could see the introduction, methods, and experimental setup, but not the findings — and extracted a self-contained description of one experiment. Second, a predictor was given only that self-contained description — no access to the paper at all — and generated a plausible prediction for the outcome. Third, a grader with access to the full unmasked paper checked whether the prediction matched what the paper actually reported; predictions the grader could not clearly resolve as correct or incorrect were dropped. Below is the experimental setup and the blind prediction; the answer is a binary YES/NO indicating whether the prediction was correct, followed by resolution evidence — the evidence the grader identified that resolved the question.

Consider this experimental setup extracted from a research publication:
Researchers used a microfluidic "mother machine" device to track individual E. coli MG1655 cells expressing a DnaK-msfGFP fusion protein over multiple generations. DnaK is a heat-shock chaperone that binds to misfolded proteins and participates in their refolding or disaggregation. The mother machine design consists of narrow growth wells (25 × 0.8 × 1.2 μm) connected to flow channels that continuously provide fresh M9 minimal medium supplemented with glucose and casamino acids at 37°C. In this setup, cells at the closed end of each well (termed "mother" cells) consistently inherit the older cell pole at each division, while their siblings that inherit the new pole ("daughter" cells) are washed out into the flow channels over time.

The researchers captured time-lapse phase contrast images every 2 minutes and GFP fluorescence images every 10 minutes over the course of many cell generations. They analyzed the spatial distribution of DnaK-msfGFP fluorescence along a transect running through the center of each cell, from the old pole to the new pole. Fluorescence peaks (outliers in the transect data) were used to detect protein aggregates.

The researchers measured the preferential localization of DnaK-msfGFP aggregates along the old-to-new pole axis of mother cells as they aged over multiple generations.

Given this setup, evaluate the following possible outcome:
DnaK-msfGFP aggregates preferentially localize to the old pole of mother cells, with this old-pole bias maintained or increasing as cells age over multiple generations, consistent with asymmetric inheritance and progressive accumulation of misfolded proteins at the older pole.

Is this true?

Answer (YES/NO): YES